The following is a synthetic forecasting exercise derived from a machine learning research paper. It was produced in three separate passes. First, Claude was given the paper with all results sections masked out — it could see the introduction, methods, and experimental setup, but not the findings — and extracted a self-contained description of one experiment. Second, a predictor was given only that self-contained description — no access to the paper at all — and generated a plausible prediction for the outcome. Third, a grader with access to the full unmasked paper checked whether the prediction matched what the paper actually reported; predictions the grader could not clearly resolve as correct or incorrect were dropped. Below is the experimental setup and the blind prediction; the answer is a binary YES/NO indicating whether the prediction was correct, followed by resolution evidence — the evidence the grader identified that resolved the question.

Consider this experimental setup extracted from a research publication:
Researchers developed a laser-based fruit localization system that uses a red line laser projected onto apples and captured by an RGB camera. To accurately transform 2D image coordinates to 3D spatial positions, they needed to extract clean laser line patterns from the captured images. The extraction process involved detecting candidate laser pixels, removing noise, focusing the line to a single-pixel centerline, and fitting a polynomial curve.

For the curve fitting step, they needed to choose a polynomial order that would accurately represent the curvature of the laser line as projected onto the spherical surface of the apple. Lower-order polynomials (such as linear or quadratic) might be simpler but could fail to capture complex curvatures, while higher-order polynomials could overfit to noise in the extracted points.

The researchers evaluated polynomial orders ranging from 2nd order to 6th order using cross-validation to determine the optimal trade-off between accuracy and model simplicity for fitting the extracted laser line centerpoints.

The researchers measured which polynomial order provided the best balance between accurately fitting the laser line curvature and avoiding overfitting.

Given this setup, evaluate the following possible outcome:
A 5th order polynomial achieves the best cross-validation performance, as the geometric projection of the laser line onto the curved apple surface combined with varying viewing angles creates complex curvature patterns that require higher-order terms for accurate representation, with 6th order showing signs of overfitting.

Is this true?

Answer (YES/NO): NO